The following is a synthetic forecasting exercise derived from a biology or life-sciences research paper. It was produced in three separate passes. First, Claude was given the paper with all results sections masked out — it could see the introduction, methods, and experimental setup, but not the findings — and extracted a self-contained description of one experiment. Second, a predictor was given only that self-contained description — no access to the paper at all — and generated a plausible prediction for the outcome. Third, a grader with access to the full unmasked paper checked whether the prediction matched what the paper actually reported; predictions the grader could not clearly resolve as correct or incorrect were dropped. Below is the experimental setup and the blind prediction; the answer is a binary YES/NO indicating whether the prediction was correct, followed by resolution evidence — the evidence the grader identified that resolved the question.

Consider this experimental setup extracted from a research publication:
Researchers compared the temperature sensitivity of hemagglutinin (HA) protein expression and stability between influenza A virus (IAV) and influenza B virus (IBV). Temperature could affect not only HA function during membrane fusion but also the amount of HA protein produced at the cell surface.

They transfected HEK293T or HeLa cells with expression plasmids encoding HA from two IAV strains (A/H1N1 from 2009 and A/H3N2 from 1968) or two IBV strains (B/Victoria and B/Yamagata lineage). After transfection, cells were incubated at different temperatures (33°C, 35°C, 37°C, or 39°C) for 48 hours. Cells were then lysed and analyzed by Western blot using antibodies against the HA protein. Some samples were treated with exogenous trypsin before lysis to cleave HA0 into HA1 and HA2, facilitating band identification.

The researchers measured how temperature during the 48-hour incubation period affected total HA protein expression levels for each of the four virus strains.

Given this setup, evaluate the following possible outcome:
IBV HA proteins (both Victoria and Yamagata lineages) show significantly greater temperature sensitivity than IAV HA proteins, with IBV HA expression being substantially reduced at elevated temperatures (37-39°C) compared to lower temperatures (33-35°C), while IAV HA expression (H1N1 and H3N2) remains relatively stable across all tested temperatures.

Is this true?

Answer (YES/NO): YES